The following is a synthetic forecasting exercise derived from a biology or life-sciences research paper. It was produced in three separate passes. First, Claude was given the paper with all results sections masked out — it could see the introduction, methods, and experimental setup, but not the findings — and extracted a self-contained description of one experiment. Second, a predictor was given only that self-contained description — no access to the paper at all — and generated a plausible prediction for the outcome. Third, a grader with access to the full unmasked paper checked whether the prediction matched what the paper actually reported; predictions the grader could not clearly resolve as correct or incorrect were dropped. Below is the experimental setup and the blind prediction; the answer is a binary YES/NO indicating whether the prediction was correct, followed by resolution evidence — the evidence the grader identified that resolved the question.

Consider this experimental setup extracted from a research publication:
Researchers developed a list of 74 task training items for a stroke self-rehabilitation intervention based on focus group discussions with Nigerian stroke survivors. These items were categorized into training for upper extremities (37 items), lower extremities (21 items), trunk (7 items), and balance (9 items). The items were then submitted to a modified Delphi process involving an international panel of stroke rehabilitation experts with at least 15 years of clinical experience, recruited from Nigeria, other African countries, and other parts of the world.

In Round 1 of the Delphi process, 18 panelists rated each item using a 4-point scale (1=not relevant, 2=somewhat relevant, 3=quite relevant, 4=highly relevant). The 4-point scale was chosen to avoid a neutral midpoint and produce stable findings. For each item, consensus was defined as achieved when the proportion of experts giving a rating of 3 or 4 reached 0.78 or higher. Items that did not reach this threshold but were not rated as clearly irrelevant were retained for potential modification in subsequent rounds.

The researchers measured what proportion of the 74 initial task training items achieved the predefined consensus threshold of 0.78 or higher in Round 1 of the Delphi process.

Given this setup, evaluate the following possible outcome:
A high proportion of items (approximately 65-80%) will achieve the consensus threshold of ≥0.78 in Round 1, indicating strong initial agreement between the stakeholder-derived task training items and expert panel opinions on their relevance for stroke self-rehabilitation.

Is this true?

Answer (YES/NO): NO